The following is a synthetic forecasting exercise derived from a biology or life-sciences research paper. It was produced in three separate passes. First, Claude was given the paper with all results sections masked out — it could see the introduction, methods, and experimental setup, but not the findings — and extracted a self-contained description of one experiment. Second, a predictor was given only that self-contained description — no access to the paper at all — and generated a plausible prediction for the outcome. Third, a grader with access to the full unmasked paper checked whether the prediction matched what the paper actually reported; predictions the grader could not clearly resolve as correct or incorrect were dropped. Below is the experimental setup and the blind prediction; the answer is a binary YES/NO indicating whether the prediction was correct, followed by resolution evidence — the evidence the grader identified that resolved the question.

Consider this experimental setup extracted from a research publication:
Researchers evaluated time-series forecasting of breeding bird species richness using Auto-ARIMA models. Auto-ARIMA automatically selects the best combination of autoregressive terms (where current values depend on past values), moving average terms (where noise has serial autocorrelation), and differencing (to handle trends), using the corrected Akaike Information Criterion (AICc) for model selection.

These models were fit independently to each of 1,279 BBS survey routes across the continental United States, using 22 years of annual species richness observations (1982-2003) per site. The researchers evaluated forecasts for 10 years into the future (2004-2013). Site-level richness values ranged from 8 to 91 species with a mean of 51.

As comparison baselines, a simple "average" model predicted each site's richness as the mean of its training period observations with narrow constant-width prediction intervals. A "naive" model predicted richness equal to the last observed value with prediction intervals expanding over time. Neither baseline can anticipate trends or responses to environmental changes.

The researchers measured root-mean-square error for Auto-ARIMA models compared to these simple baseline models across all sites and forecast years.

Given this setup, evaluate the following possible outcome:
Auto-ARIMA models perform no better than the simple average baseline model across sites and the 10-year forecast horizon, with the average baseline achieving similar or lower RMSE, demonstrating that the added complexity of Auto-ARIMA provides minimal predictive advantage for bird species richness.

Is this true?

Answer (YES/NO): YES